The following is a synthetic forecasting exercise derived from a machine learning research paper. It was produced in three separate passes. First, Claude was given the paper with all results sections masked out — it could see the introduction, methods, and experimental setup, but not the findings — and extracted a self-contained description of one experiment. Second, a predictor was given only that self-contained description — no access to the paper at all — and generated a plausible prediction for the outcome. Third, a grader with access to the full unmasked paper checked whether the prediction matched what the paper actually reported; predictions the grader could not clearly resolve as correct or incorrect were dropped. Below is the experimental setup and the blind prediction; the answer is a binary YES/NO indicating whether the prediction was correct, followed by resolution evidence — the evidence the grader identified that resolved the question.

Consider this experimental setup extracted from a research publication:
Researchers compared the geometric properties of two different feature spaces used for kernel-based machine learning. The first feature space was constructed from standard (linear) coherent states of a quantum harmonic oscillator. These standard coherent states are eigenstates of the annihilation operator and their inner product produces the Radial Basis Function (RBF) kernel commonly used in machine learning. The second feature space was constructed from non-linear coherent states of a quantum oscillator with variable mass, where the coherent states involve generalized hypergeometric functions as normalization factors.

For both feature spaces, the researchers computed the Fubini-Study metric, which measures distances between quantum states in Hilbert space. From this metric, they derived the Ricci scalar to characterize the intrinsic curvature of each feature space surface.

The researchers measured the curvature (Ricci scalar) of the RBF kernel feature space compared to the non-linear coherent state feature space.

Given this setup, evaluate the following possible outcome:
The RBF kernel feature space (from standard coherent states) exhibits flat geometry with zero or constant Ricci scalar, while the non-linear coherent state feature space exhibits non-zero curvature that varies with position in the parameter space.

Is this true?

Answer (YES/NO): YES